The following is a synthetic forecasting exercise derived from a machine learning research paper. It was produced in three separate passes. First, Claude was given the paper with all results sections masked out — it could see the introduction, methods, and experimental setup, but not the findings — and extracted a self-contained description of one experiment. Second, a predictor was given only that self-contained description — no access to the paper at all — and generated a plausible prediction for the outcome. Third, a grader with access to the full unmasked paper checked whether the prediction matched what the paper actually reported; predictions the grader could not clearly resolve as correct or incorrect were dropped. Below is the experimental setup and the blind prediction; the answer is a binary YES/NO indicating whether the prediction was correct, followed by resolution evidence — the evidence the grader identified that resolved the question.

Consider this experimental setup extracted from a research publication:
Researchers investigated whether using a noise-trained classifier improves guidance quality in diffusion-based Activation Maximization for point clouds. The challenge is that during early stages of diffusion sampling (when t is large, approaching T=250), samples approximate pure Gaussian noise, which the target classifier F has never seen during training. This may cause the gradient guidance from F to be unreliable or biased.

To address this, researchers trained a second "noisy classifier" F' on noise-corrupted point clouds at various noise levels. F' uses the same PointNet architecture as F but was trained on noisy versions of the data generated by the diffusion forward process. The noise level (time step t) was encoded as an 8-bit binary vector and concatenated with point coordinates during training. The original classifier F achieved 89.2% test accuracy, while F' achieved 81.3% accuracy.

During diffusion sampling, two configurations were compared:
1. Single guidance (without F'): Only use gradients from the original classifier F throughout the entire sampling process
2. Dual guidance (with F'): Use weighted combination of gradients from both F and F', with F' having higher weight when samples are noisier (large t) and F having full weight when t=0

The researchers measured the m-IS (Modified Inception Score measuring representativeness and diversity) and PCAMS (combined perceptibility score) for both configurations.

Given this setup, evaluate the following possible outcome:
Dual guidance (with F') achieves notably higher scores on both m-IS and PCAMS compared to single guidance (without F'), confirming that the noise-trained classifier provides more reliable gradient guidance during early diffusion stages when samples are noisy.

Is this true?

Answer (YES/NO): YES